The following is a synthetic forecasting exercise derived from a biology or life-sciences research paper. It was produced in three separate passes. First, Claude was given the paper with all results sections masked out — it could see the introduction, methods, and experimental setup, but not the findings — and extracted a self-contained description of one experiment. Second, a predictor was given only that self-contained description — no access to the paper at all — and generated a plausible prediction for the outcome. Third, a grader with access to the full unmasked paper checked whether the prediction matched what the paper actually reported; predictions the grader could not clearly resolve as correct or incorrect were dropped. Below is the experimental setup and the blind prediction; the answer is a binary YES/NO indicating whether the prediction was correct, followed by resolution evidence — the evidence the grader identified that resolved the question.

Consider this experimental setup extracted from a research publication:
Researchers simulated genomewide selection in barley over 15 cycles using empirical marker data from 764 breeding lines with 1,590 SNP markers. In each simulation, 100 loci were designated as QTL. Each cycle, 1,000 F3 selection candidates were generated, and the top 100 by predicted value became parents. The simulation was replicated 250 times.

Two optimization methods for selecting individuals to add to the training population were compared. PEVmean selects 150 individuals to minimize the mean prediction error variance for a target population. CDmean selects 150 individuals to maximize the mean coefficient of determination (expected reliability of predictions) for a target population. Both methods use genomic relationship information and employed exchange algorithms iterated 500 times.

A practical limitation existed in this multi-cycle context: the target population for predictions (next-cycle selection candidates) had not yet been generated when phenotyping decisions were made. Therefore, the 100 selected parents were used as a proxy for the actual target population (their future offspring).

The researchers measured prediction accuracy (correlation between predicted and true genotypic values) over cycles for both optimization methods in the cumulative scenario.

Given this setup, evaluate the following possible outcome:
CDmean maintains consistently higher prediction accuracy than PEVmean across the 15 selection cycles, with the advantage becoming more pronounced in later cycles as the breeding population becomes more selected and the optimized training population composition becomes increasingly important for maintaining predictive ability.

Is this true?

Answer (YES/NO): NO